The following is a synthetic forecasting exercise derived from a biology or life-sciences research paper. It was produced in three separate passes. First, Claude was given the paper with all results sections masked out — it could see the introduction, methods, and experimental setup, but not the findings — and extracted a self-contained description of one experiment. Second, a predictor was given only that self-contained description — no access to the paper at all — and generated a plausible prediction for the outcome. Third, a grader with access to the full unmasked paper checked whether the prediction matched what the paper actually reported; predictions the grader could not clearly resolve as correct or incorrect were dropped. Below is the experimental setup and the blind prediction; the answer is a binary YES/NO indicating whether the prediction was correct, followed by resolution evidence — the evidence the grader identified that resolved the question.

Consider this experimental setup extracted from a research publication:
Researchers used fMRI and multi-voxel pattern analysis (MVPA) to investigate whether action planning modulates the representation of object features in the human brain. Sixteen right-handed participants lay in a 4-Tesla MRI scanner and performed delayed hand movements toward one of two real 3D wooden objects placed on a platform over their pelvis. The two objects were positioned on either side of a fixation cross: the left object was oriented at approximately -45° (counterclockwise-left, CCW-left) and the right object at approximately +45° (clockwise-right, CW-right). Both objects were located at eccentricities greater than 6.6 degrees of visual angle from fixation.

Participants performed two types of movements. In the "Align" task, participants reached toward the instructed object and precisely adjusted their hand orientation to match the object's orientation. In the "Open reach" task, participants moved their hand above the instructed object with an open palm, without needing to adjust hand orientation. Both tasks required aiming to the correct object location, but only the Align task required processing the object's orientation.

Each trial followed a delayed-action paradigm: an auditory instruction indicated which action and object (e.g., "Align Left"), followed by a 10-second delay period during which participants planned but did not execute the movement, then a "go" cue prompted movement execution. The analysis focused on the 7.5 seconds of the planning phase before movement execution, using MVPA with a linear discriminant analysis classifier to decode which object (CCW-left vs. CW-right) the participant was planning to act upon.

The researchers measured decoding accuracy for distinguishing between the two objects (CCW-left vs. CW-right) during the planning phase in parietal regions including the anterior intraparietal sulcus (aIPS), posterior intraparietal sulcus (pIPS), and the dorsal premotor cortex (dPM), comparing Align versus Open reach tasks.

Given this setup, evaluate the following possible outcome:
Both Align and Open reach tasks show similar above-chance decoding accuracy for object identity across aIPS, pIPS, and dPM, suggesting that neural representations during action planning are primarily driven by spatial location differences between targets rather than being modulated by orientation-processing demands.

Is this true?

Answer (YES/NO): NO